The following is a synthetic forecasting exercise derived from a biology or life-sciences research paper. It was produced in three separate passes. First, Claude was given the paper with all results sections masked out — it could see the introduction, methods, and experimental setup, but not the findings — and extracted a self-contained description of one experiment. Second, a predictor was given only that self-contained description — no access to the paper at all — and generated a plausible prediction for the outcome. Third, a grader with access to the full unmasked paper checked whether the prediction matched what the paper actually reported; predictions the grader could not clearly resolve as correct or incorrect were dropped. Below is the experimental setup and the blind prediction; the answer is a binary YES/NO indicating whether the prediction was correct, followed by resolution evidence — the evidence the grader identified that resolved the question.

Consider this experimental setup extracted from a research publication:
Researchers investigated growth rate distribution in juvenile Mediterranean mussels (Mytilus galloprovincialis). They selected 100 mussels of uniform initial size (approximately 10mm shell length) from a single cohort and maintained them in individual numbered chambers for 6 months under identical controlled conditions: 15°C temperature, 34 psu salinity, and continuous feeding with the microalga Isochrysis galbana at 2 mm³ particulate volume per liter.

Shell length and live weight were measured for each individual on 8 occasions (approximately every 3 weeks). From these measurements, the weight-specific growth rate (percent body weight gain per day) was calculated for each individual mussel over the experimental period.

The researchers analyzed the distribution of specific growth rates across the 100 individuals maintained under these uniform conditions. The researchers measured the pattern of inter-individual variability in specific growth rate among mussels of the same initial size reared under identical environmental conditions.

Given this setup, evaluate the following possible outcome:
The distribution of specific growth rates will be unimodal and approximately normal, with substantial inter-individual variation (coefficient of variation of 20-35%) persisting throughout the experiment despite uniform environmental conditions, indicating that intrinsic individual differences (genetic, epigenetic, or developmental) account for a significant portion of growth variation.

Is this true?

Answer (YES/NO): NO